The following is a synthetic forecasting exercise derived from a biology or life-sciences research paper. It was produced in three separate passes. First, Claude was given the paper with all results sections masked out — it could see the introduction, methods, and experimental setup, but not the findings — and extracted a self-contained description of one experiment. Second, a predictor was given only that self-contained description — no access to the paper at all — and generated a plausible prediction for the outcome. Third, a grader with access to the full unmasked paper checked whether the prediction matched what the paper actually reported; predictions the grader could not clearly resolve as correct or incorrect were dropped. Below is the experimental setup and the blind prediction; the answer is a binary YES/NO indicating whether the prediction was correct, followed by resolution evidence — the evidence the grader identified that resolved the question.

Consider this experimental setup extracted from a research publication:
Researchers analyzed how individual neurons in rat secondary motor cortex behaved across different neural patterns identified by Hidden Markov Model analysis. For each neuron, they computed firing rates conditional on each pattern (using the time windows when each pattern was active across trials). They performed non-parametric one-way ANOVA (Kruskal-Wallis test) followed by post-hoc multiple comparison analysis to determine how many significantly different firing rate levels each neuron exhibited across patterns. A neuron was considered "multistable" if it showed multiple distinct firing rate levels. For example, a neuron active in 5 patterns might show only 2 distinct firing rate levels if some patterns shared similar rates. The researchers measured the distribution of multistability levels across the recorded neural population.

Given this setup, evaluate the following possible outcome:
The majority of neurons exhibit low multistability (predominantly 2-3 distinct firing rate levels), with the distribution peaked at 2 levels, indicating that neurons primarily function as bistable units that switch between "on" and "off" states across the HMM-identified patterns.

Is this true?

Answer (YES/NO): NO